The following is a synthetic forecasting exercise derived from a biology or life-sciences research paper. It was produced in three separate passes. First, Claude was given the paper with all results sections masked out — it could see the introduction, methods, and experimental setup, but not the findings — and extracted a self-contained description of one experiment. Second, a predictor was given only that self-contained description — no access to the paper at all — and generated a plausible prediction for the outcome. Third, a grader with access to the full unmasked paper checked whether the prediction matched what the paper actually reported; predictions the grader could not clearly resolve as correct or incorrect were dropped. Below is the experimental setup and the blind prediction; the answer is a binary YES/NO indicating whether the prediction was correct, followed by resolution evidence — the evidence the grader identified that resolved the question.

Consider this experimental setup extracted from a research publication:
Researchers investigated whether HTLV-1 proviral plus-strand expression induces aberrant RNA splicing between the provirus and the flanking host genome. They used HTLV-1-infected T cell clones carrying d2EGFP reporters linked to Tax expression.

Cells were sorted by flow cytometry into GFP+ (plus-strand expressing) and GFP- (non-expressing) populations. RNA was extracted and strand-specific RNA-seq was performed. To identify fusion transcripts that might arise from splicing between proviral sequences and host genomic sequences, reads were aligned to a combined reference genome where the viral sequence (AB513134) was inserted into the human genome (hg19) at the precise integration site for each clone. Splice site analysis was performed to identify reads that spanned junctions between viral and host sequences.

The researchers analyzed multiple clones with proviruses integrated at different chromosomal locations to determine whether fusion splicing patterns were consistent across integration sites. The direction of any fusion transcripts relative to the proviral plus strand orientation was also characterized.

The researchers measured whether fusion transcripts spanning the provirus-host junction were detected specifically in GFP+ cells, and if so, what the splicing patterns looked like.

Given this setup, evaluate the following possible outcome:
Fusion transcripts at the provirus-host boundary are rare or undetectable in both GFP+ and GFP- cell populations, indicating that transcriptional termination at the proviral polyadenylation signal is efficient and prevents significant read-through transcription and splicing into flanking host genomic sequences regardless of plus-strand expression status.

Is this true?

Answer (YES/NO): NO